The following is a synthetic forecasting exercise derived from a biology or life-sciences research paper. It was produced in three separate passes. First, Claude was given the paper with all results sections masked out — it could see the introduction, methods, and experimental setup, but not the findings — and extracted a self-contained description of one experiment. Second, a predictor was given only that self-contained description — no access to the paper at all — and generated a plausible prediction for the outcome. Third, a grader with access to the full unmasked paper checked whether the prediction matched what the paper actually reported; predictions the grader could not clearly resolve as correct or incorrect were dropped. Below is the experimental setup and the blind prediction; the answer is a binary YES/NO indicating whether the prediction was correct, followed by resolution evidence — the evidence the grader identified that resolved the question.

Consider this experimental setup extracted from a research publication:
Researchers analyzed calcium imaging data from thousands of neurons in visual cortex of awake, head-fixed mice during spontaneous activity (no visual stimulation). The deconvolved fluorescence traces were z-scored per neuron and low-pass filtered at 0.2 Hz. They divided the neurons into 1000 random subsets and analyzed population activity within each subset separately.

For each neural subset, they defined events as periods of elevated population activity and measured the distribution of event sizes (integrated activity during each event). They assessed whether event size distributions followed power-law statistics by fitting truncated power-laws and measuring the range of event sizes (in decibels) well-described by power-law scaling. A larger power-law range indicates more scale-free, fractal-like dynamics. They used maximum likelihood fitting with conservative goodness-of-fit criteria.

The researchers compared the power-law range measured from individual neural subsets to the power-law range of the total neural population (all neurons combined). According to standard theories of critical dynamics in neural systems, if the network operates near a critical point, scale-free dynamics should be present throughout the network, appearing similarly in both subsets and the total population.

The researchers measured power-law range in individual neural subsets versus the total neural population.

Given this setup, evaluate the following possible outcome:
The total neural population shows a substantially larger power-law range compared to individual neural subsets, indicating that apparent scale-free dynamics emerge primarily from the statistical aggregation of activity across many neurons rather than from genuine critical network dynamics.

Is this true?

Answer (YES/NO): NO